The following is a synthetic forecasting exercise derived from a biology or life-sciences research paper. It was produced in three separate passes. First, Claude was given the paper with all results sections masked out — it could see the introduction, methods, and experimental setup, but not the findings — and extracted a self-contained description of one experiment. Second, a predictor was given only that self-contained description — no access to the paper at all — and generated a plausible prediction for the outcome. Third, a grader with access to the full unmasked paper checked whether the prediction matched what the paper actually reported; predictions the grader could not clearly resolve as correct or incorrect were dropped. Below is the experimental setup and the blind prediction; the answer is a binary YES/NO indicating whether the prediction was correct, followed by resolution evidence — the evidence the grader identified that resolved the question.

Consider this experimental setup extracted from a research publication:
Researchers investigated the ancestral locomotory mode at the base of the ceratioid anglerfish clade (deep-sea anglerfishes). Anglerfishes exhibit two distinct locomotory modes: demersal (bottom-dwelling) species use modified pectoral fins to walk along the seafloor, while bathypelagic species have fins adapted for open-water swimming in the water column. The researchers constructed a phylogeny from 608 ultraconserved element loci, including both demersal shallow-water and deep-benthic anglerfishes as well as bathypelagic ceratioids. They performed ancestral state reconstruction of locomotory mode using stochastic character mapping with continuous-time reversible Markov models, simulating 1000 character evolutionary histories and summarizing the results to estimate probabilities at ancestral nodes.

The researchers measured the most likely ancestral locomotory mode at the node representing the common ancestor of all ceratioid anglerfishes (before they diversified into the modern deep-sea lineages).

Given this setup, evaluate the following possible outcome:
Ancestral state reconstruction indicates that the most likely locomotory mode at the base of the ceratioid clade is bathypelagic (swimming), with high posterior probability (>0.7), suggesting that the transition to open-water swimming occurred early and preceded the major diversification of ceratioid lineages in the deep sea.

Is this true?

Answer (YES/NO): NO